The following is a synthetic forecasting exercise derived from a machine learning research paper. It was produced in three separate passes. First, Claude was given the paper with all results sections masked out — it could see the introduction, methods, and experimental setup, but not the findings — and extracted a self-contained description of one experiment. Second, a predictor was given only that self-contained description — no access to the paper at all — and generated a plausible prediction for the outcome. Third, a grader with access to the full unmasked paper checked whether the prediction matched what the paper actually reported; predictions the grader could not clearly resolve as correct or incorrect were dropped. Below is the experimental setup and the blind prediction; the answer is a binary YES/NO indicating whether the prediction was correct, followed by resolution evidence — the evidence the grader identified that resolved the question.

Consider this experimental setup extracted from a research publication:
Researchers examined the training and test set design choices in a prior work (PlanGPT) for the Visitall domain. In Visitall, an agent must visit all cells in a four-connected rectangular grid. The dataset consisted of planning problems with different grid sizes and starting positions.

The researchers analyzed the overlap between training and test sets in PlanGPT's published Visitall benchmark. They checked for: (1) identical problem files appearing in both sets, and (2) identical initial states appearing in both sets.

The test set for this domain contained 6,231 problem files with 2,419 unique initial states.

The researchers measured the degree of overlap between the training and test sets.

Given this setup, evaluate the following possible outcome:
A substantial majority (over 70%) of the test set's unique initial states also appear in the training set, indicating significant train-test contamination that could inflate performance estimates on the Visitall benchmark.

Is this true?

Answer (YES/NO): YES